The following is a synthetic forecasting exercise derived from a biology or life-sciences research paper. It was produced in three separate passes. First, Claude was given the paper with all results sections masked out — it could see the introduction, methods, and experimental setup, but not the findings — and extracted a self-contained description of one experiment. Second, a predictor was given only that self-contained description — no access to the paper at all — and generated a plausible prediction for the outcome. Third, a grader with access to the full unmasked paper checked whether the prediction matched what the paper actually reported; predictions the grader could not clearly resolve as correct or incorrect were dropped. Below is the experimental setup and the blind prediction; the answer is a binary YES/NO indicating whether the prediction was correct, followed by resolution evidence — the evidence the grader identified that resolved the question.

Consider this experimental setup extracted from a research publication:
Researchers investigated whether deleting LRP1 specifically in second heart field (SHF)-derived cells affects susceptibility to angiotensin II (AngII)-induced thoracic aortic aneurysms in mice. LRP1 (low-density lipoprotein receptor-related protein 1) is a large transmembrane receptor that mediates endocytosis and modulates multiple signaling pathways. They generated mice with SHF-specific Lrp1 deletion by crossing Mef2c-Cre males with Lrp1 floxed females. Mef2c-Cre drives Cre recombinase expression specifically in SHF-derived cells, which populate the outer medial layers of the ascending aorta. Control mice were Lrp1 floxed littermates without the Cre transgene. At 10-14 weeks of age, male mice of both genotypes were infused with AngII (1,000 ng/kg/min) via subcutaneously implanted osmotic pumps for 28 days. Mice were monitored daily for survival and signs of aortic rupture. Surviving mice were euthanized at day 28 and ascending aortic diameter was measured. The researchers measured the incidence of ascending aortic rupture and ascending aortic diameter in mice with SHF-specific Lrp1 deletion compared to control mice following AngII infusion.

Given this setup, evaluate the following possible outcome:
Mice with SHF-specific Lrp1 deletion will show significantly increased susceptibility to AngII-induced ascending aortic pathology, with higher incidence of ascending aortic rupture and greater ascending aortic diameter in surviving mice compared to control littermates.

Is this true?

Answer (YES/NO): YES